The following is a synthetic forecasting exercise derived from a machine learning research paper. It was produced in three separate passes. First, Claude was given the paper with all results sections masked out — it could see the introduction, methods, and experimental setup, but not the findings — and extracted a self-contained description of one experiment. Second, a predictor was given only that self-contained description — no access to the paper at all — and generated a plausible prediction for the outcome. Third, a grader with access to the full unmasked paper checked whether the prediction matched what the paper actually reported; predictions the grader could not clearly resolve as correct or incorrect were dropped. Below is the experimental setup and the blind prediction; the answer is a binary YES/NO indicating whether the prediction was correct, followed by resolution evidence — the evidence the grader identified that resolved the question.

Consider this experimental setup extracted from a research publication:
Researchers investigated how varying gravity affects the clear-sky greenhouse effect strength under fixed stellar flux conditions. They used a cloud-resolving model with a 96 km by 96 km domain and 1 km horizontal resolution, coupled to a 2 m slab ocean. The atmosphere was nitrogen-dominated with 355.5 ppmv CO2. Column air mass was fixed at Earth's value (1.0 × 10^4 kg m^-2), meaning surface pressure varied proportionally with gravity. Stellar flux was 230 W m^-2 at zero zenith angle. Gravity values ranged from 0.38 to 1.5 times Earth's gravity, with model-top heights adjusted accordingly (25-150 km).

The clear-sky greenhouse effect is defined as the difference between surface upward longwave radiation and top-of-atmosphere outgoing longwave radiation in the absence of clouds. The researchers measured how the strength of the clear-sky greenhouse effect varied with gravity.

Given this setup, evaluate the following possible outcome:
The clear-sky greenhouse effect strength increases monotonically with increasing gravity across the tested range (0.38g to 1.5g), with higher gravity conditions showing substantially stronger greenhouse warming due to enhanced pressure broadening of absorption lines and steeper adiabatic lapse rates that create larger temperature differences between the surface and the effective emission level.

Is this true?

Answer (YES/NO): NO